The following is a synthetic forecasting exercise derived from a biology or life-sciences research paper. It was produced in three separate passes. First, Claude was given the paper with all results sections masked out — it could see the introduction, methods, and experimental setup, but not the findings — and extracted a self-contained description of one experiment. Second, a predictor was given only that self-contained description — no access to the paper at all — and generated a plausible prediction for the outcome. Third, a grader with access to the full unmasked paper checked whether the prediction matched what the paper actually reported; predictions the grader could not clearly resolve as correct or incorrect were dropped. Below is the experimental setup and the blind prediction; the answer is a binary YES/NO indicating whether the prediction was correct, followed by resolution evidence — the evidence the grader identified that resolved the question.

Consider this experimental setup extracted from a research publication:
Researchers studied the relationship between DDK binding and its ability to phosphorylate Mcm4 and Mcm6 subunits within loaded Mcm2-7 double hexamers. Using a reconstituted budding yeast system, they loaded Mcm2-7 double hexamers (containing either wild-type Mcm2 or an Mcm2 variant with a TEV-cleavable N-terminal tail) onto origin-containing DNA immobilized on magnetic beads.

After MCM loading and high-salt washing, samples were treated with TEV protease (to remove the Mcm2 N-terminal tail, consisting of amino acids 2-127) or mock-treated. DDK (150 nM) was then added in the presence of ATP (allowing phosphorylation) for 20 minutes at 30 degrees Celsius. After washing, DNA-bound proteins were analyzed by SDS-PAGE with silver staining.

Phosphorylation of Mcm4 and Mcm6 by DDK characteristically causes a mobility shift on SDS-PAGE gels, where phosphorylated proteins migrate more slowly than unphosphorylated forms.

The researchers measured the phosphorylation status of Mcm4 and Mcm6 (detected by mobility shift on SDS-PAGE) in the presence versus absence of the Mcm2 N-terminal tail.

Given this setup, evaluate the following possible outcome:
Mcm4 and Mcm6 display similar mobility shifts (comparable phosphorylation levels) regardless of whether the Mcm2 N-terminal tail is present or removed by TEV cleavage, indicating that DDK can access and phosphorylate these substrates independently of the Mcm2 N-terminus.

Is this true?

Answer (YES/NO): NO